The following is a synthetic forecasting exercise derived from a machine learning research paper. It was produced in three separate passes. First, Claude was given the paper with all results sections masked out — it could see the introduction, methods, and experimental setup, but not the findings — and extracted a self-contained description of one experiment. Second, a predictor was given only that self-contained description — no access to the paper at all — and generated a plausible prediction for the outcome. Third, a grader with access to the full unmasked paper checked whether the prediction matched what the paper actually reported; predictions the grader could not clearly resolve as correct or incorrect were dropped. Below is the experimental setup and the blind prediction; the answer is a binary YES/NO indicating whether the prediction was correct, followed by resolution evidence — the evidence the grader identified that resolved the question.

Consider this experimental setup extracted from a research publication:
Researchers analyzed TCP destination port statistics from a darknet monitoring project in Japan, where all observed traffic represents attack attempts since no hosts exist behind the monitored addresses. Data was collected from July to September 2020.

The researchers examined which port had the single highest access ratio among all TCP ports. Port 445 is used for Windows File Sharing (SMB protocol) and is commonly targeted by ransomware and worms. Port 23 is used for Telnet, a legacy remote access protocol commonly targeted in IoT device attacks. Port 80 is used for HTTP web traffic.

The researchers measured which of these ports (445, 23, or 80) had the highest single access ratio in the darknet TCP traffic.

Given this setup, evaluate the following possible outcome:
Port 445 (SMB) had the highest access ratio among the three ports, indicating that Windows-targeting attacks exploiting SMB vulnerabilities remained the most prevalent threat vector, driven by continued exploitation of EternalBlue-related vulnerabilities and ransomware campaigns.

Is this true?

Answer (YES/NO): YES